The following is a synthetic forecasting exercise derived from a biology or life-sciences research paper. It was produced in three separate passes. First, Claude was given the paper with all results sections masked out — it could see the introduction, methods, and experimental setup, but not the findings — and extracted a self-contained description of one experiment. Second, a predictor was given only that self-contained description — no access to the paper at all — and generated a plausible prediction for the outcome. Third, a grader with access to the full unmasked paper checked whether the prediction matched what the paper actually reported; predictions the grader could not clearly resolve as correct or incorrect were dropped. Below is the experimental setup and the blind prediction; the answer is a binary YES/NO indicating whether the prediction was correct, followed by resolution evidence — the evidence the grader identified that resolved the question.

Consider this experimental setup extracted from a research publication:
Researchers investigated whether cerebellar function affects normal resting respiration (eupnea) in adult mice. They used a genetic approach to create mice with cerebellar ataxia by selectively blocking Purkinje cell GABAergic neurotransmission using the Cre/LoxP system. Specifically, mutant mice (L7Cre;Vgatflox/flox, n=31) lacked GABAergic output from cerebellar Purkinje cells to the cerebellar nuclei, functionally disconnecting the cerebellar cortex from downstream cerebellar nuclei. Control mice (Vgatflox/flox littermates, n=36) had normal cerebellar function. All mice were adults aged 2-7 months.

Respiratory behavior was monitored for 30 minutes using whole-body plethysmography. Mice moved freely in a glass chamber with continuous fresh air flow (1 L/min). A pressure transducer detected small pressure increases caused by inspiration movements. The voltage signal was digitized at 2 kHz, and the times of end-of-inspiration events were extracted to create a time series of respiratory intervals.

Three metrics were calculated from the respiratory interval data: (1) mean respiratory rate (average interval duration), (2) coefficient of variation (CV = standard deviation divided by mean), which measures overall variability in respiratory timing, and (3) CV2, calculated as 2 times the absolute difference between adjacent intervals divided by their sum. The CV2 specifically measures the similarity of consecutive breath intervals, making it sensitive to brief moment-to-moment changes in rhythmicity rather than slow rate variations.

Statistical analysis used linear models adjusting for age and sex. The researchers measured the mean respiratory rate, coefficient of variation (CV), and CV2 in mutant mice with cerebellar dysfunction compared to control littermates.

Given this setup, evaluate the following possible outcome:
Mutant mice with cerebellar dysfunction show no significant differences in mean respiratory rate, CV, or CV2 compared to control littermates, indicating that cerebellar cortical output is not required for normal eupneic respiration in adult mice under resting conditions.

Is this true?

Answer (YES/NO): NO